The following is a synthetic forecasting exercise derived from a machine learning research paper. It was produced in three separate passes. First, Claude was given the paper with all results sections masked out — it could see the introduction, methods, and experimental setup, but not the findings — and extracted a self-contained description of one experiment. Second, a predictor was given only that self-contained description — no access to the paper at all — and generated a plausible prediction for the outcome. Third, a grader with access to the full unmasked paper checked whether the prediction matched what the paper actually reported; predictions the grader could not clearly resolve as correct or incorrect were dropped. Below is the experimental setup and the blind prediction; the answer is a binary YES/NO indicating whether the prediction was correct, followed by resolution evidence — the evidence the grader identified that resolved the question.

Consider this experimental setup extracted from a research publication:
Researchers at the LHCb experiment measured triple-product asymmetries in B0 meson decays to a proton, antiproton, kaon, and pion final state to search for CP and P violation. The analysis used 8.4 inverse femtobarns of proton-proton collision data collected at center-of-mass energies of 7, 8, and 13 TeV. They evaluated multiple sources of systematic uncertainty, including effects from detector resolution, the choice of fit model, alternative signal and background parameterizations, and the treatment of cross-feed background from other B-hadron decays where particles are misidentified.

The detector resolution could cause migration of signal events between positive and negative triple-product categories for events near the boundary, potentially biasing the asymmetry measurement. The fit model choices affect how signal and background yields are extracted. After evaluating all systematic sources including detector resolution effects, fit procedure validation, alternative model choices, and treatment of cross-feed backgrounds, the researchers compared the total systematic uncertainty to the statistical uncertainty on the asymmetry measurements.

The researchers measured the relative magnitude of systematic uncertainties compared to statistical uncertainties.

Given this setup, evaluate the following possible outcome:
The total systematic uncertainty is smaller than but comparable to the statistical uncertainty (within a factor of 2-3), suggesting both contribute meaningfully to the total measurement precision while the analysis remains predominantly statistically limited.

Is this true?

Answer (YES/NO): NO